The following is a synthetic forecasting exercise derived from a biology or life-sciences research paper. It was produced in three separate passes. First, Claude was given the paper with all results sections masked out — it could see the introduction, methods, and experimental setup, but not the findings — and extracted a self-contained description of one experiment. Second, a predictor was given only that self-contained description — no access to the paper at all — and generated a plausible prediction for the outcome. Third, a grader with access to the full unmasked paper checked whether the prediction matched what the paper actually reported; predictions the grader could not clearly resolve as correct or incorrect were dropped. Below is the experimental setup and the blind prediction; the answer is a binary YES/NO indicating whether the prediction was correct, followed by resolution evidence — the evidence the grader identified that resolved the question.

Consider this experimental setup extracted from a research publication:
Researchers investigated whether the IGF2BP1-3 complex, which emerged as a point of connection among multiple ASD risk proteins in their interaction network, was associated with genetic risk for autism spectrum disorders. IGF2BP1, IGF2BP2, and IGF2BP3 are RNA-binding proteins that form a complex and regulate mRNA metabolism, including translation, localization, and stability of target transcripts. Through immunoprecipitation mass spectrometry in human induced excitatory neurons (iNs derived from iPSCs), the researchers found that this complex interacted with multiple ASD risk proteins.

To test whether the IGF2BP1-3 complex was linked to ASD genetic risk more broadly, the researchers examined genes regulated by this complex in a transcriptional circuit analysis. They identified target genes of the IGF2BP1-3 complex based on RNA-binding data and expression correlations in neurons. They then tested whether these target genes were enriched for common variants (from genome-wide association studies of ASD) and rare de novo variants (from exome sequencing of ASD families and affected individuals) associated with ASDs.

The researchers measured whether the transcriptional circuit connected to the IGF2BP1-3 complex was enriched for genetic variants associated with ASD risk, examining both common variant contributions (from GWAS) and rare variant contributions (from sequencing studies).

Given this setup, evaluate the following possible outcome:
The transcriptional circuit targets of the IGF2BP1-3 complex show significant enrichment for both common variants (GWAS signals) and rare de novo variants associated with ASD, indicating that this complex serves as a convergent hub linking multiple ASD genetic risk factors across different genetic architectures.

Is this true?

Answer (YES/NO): YES